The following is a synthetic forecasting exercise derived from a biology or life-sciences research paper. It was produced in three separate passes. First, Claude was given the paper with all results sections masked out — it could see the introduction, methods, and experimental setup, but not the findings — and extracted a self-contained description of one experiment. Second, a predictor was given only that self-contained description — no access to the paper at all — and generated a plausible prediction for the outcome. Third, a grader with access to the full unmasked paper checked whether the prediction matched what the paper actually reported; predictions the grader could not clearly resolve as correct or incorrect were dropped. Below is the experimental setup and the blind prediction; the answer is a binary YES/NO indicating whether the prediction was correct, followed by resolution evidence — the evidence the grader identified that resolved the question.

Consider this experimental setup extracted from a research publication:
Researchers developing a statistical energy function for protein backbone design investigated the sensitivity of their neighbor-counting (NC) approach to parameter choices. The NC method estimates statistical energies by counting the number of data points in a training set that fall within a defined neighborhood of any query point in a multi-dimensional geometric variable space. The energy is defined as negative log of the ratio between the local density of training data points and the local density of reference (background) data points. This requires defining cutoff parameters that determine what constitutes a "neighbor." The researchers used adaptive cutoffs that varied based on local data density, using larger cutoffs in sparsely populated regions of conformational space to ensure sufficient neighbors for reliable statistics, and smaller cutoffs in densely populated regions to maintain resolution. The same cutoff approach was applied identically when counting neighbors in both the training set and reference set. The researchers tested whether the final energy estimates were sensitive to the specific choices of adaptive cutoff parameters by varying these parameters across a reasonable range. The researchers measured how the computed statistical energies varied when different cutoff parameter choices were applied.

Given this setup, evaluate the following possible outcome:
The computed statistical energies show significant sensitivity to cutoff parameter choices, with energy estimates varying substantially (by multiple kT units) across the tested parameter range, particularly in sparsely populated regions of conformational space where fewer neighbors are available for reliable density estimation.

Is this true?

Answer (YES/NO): NO